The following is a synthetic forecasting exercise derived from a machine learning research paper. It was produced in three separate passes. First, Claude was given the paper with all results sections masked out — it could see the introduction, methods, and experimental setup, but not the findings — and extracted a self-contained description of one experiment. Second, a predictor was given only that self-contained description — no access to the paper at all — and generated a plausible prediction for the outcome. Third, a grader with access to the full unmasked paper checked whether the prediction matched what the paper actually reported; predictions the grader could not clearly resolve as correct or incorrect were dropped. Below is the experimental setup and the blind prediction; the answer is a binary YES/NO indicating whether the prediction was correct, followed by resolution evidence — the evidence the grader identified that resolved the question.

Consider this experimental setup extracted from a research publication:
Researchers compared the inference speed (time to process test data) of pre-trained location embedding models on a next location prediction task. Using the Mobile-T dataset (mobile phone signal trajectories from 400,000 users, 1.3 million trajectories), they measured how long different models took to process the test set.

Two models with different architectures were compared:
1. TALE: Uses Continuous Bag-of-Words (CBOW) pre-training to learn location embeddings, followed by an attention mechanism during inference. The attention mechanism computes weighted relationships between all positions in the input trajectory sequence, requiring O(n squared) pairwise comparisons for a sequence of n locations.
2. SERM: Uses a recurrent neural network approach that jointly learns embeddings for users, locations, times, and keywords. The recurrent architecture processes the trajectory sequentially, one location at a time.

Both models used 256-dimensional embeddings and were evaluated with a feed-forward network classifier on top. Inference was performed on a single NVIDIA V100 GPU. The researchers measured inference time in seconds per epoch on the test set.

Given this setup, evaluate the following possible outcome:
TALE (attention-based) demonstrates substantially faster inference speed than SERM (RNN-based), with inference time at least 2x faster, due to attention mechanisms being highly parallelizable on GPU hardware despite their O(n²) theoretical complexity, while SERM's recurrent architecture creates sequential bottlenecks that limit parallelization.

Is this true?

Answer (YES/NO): NO